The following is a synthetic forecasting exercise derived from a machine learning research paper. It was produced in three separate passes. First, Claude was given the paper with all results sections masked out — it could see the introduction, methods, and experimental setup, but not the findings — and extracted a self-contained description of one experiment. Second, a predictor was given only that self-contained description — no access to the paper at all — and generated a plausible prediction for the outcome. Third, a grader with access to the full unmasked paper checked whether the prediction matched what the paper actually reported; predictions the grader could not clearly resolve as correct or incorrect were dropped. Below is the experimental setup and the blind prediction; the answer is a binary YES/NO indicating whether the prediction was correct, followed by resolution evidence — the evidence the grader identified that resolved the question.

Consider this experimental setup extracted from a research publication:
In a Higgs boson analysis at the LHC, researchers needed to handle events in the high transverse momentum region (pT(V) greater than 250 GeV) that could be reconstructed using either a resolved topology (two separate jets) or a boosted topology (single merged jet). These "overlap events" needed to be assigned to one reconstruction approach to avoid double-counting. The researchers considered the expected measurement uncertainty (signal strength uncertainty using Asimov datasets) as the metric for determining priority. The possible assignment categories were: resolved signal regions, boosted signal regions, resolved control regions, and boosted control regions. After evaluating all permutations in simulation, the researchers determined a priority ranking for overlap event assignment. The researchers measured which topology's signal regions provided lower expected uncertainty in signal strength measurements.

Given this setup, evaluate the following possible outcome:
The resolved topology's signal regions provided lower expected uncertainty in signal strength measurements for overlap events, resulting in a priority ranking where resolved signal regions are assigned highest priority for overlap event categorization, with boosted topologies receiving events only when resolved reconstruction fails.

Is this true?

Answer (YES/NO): NO